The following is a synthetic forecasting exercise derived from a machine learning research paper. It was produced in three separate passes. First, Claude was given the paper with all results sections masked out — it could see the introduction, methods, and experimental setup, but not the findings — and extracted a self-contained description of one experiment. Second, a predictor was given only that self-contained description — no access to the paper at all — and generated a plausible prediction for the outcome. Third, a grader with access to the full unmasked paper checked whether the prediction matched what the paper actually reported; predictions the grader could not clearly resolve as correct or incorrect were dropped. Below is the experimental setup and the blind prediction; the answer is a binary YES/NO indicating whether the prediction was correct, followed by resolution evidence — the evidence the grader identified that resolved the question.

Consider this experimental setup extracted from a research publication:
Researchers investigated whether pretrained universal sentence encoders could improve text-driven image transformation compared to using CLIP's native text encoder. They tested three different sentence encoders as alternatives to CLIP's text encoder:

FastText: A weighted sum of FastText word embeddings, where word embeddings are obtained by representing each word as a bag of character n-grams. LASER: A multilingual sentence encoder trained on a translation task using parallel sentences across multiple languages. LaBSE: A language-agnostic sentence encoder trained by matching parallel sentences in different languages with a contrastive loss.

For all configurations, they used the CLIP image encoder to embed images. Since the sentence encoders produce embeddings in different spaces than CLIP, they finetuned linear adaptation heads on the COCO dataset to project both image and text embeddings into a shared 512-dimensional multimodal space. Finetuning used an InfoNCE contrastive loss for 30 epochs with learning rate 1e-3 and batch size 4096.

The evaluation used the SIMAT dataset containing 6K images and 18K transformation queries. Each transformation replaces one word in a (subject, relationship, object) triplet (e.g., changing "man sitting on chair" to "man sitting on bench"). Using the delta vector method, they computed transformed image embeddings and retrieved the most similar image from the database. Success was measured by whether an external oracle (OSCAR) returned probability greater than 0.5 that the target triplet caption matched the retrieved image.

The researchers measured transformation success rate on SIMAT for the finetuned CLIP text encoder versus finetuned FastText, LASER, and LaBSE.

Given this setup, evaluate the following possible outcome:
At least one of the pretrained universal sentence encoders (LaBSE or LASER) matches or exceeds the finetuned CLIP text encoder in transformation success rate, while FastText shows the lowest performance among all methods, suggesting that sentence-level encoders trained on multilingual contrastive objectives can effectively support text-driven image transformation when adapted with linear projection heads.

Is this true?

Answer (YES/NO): NO